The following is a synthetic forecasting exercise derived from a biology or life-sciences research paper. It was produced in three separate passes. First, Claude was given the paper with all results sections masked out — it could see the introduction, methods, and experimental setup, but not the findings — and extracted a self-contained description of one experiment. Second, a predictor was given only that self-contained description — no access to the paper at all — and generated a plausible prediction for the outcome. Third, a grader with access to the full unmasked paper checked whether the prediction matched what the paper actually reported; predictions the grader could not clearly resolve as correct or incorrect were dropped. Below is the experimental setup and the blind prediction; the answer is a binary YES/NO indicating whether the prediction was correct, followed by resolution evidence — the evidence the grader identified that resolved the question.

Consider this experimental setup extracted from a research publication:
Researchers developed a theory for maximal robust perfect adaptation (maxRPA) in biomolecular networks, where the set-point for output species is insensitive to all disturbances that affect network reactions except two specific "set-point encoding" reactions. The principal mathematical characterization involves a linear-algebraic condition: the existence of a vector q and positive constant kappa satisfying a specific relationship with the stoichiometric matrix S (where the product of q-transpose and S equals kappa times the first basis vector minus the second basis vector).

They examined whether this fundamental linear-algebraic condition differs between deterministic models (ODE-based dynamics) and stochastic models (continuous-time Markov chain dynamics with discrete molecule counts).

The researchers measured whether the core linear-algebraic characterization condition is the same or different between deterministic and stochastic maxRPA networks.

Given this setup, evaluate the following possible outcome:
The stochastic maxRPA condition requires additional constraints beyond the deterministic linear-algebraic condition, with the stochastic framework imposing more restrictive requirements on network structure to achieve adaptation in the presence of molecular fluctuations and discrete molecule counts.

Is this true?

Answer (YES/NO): YES